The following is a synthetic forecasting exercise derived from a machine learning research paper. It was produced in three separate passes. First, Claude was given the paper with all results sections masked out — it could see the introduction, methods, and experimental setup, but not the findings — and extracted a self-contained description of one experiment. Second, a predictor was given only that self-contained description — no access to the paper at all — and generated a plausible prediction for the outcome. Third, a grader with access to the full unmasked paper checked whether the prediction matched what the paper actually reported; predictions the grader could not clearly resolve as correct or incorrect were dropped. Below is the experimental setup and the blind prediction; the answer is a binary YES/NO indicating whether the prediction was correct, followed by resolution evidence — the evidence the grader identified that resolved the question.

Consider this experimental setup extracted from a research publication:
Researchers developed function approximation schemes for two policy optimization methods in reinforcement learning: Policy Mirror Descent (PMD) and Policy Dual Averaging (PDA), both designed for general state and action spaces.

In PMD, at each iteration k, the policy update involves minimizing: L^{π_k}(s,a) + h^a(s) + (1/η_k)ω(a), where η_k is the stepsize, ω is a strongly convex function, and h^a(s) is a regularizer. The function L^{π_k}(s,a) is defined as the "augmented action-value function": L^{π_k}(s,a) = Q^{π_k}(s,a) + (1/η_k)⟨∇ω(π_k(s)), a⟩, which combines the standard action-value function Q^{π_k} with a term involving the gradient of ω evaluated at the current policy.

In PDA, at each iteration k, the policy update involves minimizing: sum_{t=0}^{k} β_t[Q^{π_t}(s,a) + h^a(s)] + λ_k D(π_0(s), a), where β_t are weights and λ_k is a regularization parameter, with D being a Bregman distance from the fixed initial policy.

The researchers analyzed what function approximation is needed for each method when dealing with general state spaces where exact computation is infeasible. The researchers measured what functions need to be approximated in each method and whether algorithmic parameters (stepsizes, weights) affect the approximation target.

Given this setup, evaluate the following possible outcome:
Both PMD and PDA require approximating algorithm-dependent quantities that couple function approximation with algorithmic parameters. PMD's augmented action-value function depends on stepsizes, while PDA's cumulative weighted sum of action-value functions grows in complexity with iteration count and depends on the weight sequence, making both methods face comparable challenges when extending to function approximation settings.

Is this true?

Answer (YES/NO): NO